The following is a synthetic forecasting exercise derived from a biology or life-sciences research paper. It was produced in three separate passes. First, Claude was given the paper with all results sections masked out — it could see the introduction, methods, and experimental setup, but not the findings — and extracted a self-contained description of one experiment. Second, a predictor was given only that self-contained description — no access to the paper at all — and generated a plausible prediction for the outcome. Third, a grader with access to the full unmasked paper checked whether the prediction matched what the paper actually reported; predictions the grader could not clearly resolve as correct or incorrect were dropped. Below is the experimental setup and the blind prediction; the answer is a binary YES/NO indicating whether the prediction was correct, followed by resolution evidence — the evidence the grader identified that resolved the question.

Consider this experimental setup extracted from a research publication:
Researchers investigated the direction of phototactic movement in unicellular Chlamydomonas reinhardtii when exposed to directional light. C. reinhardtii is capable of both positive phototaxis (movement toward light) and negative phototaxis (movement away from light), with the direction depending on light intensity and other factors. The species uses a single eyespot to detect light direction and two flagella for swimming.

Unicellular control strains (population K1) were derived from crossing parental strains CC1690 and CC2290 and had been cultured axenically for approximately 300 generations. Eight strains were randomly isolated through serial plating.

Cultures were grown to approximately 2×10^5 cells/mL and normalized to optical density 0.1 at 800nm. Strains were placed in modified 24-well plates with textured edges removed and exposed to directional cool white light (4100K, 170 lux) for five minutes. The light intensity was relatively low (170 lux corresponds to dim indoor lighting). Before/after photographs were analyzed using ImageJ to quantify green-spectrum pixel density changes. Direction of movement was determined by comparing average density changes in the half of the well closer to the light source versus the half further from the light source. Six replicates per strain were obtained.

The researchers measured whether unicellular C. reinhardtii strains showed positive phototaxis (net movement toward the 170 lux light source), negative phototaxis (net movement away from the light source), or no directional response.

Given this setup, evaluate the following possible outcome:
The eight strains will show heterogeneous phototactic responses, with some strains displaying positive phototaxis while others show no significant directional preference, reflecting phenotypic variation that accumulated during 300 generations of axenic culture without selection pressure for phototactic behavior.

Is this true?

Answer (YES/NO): NO